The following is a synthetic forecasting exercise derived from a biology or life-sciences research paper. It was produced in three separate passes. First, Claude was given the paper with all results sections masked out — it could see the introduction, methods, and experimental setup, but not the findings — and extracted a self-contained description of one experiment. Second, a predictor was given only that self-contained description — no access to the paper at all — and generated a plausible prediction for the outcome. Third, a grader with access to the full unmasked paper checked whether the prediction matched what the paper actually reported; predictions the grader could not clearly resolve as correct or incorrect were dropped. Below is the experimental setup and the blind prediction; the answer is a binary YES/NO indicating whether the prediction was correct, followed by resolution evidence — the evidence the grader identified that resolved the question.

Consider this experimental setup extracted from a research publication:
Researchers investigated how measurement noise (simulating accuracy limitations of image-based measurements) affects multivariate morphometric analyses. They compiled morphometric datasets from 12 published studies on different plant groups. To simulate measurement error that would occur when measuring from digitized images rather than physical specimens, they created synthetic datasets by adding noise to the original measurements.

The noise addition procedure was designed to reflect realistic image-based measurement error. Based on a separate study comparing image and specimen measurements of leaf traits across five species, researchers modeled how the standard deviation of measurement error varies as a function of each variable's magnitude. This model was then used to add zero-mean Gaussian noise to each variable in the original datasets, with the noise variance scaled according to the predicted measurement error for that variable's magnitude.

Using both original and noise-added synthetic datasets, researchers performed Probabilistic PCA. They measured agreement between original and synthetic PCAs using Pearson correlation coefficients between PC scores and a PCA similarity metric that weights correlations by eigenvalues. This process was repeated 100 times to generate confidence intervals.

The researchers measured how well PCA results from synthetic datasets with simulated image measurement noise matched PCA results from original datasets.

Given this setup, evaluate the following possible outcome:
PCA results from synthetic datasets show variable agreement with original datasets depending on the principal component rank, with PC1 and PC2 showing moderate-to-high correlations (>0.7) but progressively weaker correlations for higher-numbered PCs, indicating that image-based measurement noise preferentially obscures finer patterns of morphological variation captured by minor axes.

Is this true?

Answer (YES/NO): NO